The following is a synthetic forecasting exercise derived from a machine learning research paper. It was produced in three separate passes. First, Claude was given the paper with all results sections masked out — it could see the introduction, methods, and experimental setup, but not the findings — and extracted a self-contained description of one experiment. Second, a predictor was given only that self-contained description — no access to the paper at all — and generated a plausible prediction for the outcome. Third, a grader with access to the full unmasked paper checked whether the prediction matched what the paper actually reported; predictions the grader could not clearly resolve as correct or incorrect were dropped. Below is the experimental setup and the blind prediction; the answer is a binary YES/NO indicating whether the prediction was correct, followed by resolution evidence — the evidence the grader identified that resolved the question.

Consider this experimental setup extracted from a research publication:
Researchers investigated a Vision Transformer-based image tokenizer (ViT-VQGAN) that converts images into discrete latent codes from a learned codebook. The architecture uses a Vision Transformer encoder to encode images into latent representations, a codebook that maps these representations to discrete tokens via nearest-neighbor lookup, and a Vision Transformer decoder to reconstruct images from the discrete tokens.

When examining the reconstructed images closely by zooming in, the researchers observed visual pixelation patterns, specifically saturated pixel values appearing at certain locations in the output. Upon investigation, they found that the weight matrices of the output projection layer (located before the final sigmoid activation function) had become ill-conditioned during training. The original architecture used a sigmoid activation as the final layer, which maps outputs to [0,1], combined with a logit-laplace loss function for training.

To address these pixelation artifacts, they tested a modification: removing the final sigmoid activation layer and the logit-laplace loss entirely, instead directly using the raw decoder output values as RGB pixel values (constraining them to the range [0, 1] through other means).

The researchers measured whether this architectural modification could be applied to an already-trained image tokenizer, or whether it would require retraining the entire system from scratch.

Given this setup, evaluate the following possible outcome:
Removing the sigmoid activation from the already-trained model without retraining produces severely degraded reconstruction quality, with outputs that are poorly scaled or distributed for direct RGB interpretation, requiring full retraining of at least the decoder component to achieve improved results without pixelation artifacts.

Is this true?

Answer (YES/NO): NO